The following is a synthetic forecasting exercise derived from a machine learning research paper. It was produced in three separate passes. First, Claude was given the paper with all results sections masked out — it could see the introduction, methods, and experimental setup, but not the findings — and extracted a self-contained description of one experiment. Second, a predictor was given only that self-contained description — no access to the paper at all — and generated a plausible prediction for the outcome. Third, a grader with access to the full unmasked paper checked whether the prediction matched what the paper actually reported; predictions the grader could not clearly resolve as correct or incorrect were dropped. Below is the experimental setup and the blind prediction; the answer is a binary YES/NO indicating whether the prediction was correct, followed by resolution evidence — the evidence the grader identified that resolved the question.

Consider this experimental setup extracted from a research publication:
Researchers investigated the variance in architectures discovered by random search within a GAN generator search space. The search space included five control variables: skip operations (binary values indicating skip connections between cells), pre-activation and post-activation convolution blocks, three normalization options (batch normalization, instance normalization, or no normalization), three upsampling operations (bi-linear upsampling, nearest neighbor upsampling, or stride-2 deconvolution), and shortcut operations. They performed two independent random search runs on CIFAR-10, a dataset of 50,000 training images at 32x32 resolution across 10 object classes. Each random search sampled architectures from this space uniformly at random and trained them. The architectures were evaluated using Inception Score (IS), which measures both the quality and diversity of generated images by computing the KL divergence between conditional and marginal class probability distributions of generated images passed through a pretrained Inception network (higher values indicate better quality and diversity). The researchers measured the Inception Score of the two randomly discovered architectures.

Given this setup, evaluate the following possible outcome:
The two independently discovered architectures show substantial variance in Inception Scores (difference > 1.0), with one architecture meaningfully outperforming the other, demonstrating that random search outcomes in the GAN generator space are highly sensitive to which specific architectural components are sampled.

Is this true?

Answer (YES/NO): NO